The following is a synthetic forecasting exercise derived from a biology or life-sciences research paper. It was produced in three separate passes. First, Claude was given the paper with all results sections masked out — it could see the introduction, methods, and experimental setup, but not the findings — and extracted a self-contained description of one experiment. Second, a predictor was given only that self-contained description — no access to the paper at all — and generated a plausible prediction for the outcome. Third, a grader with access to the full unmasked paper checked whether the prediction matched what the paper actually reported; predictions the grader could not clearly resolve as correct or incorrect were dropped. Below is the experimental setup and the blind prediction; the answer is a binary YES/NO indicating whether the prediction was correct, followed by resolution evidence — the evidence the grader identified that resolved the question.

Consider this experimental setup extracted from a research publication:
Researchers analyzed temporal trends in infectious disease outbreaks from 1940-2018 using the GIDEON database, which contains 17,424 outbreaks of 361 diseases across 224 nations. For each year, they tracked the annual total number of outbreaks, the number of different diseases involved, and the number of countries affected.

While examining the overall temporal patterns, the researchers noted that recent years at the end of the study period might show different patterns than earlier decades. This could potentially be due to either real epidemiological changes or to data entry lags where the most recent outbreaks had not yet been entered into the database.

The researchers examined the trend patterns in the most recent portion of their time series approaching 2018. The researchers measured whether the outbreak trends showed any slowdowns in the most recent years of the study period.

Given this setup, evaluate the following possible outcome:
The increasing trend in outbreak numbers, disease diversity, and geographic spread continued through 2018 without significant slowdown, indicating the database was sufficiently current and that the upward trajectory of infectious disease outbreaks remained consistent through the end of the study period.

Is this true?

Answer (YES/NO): NO